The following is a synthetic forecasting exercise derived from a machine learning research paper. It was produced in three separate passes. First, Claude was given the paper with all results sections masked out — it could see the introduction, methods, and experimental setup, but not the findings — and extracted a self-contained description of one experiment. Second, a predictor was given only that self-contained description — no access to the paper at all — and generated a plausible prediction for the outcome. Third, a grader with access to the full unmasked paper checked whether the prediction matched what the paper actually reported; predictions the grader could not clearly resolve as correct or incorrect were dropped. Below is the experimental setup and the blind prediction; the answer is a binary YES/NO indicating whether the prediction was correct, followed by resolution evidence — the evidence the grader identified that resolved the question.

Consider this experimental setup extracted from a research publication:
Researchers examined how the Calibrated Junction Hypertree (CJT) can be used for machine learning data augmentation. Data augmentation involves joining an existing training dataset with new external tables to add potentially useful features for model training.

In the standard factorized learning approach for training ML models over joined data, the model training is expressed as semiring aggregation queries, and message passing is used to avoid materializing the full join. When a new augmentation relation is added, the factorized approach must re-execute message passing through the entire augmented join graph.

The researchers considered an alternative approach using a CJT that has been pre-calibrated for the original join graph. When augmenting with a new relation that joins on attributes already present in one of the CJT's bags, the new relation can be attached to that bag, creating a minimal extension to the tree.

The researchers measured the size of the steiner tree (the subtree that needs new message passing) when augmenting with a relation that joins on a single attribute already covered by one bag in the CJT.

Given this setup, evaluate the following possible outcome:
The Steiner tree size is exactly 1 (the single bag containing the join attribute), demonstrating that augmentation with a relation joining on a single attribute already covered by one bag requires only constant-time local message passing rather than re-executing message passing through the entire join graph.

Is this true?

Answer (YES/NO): NO